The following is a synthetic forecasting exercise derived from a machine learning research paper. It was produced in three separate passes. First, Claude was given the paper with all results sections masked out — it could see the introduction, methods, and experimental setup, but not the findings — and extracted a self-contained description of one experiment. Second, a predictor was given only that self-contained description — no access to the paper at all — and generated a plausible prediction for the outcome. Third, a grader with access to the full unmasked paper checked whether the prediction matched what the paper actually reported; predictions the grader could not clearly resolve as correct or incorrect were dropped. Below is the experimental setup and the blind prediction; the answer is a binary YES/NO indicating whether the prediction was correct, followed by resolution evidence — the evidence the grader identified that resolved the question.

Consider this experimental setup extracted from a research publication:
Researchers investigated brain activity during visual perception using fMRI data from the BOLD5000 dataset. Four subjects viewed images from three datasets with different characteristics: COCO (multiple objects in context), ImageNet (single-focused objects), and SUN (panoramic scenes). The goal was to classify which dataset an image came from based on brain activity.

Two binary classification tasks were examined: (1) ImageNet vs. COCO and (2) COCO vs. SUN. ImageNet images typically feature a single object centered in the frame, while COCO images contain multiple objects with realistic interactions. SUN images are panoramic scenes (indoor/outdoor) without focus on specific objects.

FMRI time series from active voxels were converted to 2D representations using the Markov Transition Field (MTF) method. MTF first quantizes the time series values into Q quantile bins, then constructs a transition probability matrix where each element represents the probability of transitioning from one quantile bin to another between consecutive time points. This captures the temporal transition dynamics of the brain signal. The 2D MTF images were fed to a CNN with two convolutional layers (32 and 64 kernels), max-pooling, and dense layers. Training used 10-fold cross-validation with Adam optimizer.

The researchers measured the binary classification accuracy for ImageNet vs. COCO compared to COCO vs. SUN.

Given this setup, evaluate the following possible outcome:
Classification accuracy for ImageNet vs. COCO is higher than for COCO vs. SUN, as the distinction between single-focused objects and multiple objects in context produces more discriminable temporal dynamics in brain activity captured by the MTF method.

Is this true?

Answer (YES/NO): NO